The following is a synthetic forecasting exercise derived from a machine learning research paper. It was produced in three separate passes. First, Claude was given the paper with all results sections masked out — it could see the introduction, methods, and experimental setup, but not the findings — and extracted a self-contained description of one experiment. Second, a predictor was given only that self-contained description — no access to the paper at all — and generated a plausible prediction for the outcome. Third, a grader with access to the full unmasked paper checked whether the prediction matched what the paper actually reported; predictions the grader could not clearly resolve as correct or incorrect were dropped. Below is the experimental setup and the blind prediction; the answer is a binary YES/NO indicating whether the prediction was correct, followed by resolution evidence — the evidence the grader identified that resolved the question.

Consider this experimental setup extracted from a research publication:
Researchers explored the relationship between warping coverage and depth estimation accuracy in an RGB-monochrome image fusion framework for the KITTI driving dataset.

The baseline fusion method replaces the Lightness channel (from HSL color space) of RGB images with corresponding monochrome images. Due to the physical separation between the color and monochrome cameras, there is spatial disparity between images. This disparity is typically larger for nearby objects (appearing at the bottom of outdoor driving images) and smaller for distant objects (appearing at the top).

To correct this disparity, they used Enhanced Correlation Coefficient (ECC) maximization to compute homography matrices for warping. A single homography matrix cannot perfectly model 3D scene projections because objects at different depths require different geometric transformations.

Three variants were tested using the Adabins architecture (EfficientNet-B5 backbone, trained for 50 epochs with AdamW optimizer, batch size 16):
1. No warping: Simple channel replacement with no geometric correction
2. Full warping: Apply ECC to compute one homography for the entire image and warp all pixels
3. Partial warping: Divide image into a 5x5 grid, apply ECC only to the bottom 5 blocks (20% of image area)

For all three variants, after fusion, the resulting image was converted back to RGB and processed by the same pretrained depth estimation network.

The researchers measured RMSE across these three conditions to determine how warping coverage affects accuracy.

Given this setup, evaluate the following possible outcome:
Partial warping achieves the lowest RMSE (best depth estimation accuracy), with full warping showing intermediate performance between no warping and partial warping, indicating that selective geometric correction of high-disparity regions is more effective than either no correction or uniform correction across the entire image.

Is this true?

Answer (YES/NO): NO